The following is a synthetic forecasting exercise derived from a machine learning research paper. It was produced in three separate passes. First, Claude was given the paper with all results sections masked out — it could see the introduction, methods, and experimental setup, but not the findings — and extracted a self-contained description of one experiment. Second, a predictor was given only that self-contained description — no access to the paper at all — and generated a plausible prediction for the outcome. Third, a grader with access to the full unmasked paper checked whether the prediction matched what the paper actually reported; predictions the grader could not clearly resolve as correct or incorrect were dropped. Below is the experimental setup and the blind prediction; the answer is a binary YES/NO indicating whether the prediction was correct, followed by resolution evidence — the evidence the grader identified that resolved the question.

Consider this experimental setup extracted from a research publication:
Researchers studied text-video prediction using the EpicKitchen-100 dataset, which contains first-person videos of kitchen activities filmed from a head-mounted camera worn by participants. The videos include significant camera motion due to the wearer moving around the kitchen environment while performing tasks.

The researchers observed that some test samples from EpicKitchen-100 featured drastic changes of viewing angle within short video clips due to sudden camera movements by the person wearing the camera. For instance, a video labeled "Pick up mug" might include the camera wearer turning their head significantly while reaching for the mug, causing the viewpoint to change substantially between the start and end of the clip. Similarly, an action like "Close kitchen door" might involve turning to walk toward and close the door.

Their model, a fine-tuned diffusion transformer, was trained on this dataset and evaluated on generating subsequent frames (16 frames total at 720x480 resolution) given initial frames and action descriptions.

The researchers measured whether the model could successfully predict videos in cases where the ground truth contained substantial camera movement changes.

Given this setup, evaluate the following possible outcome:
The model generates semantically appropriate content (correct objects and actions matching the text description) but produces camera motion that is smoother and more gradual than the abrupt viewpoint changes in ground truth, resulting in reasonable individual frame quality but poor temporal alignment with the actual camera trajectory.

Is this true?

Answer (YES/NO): NO